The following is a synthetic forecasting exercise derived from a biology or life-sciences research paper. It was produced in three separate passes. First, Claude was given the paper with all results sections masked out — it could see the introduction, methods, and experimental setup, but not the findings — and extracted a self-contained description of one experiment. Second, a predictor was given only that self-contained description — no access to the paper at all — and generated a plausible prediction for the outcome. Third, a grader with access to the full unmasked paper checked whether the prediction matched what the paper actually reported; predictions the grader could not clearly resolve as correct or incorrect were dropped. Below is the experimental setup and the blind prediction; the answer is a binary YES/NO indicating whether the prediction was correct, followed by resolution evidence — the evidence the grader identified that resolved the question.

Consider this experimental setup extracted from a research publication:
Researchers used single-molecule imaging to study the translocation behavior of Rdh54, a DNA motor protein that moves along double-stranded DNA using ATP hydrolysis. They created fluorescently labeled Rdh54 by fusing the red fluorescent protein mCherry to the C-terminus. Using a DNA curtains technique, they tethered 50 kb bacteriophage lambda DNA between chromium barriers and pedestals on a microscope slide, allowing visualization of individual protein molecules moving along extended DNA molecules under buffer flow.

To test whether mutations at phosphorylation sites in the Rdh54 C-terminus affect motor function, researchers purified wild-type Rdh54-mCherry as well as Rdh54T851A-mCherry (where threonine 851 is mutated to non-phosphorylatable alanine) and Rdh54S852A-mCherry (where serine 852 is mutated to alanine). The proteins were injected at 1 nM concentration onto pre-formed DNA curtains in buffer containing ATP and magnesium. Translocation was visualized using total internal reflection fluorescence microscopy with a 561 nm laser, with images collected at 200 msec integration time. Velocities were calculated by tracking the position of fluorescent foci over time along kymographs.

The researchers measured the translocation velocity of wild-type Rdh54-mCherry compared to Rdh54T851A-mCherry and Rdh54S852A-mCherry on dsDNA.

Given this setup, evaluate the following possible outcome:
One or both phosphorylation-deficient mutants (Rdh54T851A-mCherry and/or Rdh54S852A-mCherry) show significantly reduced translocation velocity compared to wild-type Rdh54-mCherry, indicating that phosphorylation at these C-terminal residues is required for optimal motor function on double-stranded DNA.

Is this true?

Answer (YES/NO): NO